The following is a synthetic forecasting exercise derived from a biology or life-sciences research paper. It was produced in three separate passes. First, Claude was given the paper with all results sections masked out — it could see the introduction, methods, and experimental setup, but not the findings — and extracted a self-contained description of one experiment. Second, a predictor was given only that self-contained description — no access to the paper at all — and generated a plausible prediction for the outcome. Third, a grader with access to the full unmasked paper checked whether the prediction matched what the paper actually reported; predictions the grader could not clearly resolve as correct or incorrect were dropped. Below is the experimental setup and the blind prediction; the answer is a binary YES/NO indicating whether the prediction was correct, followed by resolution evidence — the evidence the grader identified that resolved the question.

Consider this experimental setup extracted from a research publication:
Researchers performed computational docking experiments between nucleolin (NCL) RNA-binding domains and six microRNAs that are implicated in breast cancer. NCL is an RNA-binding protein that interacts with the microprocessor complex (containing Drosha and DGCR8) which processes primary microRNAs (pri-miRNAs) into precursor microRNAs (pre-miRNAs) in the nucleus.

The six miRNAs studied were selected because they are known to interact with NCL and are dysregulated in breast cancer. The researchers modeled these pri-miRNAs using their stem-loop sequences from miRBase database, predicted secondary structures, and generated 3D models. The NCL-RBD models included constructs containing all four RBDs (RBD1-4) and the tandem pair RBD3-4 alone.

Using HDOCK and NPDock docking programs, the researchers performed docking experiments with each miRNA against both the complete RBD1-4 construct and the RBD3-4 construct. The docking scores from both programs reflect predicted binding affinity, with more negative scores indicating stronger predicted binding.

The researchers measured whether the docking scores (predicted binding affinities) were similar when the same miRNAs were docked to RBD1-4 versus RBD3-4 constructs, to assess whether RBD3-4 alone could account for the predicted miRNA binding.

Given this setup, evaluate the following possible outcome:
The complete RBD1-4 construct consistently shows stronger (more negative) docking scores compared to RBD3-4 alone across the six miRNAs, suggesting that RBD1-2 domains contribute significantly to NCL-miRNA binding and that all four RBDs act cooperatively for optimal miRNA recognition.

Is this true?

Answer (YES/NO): NO